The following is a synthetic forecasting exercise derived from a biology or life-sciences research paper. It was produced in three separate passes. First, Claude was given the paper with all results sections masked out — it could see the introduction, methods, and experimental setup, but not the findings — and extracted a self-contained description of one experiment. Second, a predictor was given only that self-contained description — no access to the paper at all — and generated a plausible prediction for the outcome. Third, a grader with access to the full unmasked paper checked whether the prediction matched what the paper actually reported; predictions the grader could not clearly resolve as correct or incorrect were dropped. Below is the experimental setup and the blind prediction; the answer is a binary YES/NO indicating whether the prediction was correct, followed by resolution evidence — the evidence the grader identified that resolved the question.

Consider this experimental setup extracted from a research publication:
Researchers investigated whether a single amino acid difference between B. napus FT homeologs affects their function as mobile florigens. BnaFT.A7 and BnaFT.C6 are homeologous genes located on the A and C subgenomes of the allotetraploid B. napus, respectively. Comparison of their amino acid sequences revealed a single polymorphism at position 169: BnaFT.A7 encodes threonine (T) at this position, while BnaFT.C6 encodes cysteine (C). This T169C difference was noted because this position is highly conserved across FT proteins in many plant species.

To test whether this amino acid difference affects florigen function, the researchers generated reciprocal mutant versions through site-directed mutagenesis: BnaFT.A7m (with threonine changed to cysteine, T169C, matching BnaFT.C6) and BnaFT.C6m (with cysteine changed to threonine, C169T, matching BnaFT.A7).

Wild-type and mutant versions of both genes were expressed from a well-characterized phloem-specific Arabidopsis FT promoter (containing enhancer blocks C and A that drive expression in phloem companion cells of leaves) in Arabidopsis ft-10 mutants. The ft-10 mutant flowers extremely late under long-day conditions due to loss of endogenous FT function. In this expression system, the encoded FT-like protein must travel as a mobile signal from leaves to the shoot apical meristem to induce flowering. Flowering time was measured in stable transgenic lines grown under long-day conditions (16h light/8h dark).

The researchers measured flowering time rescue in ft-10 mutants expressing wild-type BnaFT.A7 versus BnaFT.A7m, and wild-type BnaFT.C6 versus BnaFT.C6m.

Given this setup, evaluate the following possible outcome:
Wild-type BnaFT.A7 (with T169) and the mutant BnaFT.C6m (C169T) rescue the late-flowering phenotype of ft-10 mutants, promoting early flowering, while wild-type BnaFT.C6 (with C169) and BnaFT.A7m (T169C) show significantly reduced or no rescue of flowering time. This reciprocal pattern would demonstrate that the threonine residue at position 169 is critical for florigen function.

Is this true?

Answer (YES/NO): NO